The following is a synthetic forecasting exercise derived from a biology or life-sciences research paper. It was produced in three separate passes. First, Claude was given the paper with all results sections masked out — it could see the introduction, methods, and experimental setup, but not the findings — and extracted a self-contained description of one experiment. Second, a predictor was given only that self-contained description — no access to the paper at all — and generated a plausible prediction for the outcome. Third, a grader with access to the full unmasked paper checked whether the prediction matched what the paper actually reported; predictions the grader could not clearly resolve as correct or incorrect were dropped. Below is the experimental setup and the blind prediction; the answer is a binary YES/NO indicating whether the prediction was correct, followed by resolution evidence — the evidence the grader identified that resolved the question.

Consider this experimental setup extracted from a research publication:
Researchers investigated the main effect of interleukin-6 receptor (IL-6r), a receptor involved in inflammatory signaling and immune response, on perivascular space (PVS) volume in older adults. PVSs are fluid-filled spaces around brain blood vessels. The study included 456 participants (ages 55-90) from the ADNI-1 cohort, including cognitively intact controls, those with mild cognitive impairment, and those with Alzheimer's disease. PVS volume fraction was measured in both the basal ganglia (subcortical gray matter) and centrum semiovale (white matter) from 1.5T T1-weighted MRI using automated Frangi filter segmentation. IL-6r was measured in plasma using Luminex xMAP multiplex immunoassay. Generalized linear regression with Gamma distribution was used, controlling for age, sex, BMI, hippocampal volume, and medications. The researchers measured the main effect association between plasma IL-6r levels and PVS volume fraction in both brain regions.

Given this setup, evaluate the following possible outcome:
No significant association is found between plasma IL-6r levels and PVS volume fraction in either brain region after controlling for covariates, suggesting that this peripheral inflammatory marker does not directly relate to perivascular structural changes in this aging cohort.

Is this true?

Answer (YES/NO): YES